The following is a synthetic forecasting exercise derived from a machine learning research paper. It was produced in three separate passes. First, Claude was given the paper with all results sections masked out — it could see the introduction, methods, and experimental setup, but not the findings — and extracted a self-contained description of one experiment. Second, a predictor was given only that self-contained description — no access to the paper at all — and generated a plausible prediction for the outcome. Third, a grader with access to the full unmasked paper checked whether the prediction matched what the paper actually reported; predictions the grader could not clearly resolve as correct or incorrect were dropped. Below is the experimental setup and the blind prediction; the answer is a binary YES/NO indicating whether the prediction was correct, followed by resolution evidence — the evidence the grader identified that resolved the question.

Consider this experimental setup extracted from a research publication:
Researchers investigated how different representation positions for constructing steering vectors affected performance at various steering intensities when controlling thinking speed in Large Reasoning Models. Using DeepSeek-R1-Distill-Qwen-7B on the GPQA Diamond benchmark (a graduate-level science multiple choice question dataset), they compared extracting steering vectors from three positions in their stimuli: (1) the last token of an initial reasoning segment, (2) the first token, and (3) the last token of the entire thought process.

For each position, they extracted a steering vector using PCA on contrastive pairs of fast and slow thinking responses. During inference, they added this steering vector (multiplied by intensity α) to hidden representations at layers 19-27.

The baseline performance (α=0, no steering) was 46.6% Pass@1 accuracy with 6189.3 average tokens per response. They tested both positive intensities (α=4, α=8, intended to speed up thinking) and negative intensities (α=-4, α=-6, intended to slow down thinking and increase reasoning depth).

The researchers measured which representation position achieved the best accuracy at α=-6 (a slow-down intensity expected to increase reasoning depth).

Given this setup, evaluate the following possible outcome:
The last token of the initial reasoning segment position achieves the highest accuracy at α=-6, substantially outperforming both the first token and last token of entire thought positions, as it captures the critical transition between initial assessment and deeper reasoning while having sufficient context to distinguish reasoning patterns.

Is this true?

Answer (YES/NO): NO